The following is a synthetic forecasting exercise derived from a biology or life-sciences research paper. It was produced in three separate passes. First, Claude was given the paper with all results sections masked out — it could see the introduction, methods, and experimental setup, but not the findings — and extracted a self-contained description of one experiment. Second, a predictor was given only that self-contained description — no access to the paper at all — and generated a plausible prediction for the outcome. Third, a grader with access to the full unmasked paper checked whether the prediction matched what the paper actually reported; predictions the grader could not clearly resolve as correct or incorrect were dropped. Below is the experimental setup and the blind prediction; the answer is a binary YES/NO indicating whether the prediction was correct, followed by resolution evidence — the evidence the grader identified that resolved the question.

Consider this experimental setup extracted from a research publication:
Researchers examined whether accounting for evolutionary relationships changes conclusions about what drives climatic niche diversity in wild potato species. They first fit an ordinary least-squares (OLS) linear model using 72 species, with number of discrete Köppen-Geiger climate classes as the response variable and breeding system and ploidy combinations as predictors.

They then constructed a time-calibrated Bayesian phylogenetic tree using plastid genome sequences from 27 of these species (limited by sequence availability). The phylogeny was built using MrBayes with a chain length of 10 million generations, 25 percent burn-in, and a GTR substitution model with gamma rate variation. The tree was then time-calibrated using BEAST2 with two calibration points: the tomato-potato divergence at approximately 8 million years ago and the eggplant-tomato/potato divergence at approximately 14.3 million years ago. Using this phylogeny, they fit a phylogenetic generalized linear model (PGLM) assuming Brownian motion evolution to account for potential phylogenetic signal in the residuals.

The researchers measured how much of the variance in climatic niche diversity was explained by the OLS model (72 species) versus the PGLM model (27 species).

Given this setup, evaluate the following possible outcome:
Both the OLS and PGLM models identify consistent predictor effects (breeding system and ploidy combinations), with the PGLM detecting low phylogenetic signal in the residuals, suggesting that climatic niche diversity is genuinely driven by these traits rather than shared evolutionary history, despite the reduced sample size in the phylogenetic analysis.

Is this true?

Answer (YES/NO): NO